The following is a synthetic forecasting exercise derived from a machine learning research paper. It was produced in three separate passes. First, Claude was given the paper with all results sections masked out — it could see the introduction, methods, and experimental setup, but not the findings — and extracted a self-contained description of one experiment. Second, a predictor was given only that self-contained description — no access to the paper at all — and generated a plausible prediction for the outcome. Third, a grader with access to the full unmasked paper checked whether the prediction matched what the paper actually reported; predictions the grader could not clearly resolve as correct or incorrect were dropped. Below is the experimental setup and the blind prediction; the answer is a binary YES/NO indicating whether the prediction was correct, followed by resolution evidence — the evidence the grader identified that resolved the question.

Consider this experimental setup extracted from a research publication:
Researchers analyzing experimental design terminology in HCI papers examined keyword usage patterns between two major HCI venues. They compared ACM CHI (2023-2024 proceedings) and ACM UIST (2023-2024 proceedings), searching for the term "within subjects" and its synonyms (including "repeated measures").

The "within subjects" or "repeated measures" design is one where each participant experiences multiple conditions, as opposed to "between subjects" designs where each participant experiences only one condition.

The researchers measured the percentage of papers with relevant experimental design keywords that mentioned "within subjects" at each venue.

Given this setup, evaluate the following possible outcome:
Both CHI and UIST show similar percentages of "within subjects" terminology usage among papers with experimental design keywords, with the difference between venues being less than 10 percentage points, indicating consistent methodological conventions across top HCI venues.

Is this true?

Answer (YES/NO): NO